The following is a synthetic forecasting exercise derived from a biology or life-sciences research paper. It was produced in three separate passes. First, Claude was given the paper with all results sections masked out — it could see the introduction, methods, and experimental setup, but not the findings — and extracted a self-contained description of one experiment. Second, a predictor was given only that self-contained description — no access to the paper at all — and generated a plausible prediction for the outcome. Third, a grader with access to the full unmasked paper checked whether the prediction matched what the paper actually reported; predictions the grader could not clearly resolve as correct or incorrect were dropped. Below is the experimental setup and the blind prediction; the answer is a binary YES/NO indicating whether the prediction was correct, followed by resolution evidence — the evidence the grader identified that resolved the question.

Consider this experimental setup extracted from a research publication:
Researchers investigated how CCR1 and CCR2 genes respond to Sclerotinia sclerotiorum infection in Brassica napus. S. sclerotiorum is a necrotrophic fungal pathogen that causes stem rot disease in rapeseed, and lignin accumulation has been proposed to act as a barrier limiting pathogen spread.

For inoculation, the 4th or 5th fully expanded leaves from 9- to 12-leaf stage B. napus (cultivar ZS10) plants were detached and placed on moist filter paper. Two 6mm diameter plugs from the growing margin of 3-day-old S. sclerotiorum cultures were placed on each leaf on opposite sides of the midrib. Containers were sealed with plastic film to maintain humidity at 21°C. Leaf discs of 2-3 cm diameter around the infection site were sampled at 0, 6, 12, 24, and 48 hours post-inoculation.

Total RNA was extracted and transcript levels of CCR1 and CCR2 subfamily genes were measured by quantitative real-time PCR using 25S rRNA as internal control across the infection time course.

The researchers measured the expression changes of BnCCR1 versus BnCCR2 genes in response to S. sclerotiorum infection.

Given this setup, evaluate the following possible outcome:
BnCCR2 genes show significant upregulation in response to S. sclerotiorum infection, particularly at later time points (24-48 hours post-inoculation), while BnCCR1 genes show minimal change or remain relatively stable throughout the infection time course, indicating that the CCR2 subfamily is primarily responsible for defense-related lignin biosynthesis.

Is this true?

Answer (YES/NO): YES